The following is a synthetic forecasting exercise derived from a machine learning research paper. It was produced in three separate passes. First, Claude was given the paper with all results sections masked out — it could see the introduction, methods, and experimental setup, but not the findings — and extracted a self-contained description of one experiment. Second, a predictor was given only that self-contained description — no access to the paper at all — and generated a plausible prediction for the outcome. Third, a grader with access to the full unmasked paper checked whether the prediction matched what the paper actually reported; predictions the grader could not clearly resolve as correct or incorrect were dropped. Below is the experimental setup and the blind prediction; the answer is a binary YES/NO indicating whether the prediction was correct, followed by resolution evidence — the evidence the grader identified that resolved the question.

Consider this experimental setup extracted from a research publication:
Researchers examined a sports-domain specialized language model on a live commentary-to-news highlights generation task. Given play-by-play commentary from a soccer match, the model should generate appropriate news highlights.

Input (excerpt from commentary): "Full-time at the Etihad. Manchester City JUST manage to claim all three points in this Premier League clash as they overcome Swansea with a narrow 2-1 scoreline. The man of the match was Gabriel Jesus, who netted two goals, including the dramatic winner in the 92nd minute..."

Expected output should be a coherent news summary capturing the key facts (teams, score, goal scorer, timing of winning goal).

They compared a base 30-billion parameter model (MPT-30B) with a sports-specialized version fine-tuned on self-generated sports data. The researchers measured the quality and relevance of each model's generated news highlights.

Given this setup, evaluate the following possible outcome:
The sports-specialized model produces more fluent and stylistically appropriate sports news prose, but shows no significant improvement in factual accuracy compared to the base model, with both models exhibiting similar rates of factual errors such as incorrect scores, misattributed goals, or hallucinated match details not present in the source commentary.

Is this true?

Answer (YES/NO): NO